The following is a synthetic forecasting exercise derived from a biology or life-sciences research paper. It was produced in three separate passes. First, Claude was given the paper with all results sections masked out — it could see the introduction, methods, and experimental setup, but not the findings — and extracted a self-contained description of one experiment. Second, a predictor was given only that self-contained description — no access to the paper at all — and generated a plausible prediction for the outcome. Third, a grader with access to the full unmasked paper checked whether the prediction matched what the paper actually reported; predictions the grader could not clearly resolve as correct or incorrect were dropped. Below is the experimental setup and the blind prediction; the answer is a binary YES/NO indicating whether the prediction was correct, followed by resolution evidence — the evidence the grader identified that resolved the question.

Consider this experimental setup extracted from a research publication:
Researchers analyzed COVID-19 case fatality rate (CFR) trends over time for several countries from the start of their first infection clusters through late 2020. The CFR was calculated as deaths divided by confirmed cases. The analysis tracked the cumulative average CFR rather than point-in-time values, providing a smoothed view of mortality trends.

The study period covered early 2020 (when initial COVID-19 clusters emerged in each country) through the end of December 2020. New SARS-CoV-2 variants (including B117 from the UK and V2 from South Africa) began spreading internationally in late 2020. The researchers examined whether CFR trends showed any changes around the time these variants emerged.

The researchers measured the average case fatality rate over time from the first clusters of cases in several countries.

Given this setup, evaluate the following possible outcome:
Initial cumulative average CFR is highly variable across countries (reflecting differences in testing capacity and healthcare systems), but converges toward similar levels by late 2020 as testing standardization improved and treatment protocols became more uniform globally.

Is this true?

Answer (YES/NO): NO